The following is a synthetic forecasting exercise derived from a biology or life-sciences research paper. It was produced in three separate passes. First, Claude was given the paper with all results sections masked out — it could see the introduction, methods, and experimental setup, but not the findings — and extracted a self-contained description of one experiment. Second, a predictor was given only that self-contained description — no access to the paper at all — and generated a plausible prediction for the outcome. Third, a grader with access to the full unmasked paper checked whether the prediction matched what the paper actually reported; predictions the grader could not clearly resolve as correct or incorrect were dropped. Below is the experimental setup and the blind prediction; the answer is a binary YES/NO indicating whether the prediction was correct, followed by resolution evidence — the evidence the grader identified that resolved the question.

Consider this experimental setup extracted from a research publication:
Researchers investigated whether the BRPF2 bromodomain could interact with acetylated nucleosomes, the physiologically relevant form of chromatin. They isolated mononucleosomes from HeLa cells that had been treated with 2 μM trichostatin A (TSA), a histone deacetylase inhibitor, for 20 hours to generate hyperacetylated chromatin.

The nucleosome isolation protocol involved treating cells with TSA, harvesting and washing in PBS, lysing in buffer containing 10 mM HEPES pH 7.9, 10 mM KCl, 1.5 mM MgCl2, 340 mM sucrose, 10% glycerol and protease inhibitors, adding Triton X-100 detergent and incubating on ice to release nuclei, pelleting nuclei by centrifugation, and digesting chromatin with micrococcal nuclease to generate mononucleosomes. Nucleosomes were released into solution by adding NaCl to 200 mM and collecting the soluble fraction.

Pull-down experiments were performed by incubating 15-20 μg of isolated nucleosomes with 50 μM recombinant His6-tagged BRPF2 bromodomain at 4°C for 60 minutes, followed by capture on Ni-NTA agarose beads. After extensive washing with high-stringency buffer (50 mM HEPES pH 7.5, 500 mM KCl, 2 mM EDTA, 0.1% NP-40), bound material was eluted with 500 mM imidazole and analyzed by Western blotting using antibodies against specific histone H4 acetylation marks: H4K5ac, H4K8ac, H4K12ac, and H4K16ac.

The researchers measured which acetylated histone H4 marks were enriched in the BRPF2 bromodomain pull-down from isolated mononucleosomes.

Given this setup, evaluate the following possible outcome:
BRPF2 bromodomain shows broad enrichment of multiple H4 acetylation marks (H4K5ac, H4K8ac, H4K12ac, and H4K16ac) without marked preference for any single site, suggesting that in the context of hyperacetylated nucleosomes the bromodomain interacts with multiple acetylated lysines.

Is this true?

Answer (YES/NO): NO